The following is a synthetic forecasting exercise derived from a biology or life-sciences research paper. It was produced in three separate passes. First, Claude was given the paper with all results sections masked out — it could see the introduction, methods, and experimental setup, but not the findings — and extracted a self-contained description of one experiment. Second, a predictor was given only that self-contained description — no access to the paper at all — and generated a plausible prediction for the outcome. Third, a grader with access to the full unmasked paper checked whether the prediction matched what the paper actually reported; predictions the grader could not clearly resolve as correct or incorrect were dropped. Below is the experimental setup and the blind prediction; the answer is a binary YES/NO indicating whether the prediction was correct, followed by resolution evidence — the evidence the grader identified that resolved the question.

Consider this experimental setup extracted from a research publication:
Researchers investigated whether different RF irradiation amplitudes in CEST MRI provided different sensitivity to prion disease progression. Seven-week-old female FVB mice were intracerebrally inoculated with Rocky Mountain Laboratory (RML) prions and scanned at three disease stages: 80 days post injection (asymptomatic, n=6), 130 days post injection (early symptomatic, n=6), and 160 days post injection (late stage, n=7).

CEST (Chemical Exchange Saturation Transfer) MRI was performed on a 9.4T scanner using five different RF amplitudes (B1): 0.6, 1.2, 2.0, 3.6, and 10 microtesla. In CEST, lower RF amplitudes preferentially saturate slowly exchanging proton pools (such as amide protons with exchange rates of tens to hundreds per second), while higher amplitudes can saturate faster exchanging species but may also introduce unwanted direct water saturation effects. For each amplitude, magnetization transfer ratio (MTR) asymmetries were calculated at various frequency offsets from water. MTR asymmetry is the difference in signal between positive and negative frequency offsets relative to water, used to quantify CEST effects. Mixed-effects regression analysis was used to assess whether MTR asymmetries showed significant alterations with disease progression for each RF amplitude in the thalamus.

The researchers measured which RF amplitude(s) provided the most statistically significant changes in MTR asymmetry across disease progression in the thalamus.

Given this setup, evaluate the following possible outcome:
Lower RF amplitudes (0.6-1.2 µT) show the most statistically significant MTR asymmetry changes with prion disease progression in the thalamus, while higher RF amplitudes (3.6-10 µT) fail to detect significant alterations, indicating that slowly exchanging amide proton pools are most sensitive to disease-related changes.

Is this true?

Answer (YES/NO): NO